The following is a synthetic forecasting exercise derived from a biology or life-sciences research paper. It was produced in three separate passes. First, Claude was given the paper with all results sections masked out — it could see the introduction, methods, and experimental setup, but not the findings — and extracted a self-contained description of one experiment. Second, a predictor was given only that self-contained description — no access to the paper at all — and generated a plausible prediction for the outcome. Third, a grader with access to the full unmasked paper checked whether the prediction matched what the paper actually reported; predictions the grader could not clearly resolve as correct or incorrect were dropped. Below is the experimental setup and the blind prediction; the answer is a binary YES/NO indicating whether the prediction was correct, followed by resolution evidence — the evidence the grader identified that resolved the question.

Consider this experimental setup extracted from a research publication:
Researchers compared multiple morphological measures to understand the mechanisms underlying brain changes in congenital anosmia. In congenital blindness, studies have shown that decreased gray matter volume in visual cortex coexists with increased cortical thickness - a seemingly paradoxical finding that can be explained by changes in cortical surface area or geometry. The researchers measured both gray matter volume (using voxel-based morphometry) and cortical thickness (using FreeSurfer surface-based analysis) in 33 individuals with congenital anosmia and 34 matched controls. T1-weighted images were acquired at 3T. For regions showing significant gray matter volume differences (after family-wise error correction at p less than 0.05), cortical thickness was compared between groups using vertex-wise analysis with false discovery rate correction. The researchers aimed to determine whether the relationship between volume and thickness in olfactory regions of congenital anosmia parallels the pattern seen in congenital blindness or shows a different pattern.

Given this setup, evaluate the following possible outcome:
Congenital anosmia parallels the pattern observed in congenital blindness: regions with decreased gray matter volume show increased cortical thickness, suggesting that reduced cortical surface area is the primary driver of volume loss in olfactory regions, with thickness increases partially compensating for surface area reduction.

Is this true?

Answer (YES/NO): YES